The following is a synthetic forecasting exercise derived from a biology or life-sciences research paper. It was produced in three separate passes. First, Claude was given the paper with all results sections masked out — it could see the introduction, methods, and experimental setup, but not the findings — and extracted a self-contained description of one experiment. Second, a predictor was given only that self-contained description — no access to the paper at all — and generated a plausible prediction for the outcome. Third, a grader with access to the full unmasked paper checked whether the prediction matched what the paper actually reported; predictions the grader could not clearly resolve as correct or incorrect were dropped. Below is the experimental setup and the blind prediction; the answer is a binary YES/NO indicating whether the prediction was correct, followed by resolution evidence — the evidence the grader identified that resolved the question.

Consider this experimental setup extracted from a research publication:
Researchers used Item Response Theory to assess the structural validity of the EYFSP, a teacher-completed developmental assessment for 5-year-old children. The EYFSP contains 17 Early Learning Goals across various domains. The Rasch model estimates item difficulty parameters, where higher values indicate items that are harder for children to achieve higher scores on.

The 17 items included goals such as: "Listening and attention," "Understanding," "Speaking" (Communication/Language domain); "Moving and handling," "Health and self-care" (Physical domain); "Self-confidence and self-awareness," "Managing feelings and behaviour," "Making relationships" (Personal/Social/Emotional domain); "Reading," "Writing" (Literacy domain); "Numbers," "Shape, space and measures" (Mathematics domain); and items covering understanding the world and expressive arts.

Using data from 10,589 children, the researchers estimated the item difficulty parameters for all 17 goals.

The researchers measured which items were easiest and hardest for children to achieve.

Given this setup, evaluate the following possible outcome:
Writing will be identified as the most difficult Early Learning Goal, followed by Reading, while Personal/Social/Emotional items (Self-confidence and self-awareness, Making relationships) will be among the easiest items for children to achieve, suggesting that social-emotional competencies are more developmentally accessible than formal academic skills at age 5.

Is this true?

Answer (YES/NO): NO